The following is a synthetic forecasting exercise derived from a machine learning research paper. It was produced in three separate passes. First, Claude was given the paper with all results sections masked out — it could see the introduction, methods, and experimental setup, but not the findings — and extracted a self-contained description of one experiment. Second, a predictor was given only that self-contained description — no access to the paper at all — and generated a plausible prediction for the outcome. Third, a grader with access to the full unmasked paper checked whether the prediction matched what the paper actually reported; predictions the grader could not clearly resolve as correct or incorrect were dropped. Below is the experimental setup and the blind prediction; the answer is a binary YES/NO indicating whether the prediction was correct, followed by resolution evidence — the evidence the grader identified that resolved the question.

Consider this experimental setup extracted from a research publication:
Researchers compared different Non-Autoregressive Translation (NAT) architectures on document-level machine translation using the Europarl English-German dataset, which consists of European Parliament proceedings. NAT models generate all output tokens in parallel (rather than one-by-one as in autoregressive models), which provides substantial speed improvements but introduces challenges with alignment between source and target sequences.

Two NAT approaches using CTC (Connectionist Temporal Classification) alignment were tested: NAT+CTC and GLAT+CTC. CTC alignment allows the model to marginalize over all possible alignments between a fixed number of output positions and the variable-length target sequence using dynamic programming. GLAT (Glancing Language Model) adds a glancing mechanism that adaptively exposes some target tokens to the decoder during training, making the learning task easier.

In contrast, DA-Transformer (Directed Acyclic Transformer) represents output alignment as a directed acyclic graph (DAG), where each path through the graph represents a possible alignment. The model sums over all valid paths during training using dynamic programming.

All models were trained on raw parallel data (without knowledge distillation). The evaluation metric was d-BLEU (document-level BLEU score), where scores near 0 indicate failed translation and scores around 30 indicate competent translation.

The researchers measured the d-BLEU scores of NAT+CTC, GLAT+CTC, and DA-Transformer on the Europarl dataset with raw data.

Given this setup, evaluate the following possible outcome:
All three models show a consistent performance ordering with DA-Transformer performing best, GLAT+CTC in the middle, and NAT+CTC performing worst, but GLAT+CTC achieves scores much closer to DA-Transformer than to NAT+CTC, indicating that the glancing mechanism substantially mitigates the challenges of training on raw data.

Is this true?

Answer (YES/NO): NO